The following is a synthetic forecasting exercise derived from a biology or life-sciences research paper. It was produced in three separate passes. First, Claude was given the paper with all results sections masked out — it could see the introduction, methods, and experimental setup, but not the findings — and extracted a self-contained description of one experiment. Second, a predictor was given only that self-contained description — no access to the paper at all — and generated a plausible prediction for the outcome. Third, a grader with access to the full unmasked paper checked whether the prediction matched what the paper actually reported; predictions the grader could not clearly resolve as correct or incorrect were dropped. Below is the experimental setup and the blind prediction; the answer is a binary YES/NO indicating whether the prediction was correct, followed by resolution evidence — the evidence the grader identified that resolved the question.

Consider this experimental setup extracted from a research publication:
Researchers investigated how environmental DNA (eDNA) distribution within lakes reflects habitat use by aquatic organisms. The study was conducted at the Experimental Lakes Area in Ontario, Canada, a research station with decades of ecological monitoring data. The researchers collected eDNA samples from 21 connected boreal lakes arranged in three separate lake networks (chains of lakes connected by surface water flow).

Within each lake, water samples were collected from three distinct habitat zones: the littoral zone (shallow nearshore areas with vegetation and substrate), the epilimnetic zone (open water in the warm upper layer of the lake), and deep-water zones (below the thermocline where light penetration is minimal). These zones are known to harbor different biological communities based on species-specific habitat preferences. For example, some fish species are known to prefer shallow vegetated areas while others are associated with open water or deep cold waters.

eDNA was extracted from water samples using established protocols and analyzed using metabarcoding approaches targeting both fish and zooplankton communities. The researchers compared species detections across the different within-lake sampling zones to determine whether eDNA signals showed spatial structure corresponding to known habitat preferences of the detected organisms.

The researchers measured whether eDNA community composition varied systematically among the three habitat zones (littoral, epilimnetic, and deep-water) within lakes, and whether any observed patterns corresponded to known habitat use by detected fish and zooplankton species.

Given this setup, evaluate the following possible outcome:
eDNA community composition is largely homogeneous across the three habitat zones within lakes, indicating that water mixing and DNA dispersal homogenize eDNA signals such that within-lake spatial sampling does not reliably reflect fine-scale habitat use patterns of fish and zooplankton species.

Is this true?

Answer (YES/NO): NO